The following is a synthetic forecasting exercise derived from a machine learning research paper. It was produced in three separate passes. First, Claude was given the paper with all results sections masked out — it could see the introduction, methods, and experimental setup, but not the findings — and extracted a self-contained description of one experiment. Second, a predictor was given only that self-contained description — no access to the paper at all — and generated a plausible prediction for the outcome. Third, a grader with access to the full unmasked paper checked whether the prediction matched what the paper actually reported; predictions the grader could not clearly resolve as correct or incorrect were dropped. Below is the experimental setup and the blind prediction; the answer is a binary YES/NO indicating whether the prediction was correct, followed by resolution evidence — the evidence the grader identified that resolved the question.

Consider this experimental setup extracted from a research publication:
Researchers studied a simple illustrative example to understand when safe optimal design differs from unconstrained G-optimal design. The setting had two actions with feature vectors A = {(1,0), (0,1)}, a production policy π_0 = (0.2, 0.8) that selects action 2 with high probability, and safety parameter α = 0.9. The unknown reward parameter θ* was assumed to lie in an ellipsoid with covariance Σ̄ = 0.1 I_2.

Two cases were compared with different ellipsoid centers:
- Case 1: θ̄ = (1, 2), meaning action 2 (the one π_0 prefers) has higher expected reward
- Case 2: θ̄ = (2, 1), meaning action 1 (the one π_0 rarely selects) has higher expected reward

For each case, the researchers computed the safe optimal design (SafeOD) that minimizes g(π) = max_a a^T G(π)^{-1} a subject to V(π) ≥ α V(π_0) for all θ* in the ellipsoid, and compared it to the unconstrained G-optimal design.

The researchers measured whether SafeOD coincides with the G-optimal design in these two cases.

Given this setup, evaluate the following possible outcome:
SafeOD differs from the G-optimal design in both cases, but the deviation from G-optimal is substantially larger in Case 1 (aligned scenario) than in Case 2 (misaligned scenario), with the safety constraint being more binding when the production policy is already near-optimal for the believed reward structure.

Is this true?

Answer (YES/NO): NO